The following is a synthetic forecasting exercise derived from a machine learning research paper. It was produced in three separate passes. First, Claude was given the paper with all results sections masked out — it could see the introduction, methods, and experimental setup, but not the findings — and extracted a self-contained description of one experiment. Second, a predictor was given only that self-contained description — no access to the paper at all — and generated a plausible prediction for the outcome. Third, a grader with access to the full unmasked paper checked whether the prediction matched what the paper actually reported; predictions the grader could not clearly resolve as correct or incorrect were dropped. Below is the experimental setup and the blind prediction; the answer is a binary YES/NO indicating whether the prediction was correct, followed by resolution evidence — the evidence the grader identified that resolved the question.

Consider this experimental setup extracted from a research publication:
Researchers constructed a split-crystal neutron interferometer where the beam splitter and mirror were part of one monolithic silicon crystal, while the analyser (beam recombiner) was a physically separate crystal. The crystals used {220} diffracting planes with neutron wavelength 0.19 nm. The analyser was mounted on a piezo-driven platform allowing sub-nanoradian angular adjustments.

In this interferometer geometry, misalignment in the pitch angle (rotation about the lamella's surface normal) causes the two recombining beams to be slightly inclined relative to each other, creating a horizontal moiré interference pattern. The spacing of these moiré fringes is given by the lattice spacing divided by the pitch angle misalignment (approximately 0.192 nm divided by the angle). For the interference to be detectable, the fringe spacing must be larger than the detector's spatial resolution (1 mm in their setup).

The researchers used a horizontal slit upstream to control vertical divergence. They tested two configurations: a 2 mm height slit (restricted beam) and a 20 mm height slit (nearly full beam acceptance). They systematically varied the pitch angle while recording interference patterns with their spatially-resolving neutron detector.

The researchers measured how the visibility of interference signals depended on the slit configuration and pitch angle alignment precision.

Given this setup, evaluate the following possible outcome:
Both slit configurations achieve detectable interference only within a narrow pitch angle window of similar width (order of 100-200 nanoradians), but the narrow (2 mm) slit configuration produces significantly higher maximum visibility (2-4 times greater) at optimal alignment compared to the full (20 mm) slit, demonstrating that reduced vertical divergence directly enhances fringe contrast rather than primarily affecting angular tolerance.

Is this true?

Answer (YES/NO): NO